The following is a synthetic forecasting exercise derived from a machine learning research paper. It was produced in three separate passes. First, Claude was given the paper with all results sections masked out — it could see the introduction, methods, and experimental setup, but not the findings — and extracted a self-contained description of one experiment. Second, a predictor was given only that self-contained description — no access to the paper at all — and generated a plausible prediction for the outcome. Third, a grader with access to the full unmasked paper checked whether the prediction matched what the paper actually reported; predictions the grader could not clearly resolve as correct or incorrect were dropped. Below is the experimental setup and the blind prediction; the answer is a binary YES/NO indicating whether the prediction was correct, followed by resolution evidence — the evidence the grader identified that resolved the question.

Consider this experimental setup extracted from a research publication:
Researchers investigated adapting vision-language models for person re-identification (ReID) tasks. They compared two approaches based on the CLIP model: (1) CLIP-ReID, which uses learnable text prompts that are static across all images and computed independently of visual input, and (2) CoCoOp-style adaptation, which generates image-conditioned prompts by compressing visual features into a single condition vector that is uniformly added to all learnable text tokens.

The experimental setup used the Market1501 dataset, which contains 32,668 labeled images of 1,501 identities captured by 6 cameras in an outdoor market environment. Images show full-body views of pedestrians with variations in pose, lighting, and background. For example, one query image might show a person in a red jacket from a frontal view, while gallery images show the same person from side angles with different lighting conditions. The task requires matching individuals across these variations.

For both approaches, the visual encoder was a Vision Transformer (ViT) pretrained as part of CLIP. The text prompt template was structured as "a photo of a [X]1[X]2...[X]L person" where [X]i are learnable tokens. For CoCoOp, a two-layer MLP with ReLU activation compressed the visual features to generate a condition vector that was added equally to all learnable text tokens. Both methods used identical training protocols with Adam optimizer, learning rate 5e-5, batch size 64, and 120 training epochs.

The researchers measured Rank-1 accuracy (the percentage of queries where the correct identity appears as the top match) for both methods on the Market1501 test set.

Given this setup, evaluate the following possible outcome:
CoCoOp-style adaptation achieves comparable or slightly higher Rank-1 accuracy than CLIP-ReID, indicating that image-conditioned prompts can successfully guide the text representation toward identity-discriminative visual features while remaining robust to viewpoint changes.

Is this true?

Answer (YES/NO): NO